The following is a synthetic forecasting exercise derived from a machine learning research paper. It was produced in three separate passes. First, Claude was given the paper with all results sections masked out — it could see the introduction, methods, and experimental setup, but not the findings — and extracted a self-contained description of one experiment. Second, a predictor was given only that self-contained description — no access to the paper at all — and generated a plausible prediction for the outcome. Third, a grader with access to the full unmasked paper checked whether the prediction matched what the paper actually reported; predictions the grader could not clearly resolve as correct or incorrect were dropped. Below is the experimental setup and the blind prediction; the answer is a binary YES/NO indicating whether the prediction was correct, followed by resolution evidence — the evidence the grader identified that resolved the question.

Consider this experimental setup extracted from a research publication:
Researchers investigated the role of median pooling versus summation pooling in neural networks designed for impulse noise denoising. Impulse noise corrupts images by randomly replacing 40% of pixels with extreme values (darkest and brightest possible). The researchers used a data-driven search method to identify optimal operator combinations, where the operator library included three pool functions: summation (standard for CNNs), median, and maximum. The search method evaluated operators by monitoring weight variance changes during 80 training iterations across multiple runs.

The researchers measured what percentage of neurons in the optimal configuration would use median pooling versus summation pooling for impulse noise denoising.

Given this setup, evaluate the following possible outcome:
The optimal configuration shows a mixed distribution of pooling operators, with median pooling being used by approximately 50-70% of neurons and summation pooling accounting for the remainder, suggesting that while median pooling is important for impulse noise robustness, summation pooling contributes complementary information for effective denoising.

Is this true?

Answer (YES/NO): NO